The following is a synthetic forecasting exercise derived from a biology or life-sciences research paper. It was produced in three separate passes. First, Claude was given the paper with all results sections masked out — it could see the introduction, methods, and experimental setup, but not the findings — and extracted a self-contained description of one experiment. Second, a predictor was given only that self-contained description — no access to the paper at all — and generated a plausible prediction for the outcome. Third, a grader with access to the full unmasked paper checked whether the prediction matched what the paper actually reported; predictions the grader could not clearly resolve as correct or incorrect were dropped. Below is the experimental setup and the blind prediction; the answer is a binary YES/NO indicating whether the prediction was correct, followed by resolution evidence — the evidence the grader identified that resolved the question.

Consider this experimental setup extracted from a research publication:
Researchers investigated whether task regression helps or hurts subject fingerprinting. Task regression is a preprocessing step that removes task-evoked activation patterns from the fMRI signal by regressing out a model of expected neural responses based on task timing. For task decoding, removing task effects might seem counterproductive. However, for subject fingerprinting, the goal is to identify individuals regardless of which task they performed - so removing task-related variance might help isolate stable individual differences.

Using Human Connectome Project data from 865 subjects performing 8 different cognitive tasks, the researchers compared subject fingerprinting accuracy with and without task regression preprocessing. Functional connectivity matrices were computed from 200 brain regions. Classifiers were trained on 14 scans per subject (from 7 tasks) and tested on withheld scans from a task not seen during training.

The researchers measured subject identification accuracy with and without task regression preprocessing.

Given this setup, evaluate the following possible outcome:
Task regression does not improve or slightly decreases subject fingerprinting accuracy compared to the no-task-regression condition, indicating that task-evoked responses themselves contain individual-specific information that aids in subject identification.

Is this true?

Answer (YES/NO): YES